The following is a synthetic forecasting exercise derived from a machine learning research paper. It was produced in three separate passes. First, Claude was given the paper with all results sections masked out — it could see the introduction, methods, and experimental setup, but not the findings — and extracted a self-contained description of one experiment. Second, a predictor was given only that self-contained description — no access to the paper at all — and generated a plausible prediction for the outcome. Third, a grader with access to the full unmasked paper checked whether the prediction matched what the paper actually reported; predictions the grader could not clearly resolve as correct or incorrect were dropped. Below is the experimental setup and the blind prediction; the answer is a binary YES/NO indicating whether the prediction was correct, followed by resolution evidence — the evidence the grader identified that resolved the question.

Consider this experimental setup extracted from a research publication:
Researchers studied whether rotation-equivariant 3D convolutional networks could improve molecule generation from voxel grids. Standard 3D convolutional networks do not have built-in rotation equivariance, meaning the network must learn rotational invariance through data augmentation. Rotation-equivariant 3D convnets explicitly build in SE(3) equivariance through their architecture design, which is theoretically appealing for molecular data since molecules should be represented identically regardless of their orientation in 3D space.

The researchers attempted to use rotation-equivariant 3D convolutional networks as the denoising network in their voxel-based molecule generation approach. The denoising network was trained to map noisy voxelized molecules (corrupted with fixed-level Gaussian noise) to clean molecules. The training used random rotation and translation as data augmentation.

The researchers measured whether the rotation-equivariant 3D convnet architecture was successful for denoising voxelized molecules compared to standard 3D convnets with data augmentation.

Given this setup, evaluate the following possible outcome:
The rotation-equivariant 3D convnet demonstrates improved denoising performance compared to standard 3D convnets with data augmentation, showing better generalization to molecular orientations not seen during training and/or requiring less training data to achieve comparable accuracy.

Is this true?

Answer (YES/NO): NO